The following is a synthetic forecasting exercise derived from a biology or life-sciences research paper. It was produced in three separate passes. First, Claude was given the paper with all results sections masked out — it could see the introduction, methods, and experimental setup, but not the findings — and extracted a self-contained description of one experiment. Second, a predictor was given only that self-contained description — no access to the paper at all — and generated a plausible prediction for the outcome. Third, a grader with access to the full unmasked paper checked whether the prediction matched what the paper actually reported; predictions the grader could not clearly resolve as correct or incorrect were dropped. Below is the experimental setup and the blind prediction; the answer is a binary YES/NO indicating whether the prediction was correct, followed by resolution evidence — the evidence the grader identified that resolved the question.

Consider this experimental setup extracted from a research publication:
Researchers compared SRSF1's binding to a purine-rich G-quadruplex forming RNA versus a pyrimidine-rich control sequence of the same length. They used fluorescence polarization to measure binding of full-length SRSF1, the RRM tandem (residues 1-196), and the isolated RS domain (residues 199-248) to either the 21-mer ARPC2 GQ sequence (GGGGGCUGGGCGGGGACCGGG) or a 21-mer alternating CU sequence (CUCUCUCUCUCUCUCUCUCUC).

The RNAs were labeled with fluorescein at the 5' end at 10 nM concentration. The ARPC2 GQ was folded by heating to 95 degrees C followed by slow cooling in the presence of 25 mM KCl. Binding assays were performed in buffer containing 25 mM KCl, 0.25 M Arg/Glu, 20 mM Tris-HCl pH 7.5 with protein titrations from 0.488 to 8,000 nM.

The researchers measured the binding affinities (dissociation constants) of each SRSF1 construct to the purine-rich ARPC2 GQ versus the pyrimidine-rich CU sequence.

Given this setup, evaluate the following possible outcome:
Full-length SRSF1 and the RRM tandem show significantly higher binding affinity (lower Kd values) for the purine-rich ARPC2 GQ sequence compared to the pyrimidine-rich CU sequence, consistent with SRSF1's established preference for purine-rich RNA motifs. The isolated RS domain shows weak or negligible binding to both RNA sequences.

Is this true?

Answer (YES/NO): NO